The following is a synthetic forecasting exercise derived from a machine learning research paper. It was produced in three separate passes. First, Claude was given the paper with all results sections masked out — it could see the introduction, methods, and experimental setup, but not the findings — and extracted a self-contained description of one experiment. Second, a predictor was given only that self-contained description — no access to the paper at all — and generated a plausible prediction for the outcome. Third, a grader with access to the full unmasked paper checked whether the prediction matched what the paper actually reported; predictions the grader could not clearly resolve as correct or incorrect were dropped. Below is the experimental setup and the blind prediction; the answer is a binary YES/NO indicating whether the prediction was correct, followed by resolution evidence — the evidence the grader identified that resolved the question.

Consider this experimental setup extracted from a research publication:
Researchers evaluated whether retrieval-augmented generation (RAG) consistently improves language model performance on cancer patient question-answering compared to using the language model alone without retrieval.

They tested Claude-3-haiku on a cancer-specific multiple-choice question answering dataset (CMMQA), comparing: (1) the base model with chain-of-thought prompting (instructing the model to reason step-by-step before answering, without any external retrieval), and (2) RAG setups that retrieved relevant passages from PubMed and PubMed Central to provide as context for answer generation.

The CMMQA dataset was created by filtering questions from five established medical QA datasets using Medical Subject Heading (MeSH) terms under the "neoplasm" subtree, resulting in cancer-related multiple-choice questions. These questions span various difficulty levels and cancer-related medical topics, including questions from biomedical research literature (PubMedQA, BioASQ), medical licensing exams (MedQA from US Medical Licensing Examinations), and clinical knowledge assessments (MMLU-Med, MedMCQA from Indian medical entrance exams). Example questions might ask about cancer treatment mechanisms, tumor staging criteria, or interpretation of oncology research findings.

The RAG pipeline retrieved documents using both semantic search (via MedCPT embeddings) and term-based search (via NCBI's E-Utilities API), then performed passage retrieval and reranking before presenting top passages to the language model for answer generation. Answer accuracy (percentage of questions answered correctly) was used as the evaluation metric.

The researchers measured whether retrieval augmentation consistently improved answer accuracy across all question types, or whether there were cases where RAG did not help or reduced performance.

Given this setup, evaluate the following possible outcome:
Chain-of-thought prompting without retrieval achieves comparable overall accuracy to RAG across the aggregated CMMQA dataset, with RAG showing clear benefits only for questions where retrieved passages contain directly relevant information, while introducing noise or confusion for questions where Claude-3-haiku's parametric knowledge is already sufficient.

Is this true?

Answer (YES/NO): NO